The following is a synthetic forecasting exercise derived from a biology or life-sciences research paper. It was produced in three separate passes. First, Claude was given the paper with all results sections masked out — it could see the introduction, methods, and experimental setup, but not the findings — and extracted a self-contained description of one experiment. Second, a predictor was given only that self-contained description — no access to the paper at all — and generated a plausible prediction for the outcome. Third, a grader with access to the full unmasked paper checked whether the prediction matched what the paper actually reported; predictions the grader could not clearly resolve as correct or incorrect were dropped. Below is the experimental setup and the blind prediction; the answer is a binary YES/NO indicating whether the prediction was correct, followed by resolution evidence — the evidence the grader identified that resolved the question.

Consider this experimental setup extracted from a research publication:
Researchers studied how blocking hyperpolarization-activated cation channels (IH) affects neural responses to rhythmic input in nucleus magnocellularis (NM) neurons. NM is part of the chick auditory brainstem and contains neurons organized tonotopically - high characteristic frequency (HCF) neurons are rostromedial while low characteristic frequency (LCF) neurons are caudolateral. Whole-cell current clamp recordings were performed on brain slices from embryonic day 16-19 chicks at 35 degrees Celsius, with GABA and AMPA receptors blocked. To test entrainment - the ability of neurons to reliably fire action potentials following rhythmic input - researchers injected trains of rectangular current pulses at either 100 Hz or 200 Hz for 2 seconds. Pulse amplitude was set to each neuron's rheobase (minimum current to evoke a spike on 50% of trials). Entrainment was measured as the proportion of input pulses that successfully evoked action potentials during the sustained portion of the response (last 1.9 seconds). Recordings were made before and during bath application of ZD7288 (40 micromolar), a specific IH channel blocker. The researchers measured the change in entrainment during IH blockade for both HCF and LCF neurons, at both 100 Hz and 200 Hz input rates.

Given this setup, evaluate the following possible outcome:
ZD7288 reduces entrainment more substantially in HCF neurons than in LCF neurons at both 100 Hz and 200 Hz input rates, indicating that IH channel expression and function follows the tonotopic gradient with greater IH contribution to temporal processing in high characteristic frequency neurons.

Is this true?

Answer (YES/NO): NO